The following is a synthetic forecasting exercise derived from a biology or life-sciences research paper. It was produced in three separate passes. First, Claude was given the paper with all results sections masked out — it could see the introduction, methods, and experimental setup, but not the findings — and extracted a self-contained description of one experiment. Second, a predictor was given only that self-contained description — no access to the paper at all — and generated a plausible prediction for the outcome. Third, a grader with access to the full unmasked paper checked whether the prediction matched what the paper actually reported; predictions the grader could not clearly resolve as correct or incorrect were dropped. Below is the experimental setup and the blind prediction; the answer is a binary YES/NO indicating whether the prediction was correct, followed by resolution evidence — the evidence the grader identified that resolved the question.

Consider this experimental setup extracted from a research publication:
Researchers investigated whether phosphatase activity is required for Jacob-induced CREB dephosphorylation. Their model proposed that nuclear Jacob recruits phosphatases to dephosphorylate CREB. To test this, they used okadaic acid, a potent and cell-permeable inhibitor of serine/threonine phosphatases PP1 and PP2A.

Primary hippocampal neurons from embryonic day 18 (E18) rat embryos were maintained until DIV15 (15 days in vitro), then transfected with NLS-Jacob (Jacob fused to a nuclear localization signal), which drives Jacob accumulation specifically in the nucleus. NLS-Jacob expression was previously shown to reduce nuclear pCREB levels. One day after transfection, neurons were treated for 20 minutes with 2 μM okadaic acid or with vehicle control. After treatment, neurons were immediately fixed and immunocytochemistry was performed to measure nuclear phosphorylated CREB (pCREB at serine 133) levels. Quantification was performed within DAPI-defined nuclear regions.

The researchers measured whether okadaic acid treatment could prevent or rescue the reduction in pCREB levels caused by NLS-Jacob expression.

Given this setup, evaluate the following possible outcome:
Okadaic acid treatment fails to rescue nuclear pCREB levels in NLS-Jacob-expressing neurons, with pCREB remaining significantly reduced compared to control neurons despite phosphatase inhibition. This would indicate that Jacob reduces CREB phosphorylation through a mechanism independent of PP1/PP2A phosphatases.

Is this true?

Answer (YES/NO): NO